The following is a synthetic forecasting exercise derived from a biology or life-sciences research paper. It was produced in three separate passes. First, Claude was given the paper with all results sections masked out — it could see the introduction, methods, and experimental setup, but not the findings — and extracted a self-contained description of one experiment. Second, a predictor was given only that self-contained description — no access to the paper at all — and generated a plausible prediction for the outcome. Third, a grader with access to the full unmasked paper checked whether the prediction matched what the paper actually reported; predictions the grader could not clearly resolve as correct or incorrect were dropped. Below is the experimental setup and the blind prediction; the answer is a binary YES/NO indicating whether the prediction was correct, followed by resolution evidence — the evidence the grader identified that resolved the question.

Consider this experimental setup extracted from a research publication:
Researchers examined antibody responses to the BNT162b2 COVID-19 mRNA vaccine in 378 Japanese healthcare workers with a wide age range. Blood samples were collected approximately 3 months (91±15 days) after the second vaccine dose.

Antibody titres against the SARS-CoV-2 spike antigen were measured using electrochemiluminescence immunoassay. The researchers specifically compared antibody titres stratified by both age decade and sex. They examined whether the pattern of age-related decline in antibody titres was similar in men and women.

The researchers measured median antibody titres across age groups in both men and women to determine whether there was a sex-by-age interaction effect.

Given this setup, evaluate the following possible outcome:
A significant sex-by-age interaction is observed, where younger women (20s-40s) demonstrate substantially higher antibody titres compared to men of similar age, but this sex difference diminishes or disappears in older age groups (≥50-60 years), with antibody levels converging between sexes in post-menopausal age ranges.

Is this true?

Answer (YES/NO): NO